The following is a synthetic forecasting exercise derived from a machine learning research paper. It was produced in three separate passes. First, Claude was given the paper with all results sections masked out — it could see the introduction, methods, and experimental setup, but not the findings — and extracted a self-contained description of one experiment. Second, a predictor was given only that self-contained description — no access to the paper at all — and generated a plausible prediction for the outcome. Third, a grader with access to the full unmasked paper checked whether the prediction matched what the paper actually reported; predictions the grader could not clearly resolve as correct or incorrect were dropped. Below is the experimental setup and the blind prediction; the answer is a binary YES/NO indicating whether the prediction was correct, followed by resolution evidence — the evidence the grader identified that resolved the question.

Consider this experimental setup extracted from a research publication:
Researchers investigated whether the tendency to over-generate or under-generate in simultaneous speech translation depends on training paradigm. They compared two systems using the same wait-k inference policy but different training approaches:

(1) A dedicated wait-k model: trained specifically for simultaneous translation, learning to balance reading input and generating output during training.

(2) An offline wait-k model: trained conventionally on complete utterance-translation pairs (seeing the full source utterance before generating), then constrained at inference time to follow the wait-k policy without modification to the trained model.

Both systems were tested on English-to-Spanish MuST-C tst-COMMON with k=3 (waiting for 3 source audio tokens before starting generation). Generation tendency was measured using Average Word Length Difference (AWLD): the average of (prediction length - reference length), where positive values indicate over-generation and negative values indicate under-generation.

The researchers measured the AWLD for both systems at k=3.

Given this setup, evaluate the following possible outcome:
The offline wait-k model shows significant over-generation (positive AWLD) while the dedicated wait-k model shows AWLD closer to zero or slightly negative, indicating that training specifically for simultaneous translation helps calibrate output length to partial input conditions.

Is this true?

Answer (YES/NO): NO